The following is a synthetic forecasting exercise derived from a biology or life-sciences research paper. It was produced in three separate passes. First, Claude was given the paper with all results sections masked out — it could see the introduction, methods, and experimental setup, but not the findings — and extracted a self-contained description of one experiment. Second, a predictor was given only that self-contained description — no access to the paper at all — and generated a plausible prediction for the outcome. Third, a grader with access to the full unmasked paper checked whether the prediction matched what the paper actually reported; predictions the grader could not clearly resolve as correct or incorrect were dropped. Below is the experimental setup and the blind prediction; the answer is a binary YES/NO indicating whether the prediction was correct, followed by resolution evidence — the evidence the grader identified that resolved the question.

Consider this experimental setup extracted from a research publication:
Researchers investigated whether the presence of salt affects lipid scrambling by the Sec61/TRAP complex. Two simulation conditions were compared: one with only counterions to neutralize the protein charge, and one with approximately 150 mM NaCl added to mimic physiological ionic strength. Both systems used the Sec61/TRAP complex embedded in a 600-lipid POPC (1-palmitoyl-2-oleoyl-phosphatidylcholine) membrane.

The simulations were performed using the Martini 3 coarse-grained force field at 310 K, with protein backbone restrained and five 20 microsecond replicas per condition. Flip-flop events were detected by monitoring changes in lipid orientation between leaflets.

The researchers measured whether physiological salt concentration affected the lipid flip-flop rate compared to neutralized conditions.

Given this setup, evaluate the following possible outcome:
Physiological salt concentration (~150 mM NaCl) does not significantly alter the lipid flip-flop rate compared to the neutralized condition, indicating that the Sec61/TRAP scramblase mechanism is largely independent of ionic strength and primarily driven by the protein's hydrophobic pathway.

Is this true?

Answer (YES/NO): NO